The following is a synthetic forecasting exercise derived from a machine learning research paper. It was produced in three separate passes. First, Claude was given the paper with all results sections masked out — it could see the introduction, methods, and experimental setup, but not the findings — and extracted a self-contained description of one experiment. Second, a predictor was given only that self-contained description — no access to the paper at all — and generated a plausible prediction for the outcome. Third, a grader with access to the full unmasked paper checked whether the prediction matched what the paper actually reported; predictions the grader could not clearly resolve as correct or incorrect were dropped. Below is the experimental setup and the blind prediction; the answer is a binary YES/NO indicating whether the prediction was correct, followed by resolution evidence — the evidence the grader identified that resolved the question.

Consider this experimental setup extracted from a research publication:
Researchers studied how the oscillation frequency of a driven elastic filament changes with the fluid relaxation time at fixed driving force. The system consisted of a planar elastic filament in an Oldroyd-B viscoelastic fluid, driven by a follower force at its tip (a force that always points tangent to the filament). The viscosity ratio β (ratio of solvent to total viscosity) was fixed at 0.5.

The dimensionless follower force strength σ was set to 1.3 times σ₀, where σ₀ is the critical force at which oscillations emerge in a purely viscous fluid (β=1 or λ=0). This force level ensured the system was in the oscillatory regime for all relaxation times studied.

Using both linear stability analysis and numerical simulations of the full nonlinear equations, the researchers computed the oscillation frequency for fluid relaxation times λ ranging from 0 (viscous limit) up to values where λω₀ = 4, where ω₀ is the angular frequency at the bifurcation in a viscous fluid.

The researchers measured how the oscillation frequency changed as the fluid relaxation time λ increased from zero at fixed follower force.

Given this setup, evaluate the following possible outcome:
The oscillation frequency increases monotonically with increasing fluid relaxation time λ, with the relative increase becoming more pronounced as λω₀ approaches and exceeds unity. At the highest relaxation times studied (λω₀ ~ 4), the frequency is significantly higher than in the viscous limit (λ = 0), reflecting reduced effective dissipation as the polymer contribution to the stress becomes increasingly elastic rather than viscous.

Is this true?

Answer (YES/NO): YES